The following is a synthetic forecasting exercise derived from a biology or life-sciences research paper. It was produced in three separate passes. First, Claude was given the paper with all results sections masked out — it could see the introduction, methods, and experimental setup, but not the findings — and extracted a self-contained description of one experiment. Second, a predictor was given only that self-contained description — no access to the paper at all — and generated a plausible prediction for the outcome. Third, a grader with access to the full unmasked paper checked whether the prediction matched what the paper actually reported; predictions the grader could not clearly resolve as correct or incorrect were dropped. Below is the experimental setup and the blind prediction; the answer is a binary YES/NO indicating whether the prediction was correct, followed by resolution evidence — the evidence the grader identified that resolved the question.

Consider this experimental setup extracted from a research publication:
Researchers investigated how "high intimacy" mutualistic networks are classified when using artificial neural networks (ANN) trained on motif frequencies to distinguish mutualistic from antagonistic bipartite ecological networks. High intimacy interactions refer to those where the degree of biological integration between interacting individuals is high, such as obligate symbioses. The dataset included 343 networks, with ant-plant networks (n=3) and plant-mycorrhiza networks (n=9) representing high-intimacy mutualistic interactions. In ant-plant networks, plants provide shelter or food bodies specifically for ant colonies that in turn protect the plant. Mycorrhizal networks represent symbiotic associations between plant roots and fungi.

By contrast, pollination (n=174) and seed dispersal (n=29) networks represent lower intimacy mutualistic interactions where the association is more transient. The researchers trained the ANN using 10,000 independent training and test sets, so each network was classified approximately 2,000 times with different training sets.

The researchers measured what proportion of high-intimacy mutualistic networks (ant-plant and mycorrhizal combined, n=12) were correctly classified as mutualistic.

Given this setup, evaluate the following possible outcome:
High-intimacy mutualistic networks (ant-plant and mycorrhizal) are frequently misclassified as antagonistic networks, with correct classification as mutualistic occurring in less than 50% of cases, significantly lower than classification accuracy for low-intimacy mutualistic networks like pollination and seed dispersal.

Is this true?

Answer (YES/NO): NO